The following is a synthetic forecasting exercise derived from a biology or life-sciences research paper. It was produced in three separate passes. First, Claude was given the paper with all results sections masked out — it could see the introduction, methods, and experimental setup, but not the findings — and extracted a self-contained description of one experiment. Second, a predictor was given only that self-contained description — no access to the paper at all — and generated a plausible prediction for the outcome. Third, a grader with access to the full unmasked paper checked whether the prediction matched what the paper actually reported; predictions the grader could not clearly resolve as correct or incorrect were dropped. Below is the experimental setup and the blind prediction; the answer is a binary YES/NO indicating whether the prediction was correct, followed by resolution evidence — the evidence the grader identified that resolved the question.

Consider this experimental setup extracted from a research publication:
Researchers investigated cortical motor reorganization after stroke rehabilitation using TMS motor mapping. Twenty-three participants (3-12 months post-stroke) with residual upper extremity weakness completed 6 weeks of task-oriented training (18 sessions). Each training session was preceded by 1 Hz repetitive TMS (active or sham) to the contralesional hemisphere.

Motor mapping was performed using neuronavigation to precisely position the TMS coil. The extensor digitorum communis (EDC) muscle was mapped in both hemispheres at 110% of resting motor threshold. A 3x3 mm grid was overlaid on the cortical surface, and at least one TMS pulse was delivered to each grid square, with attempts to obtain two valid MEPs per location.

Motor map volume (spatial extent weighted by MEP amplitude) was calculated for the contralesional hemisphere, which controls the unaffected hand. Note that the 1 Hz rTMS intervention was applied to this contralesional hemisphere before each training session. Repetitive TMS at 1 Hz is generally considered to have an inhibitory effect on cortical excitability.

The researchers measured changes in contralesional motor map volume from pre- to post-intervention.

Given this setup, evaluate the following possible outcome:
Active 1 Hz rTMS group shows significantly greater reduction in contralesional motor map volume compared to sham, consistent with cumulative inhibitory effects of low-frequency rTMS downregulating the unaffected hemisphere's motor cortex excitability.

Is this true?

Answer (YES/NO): NO